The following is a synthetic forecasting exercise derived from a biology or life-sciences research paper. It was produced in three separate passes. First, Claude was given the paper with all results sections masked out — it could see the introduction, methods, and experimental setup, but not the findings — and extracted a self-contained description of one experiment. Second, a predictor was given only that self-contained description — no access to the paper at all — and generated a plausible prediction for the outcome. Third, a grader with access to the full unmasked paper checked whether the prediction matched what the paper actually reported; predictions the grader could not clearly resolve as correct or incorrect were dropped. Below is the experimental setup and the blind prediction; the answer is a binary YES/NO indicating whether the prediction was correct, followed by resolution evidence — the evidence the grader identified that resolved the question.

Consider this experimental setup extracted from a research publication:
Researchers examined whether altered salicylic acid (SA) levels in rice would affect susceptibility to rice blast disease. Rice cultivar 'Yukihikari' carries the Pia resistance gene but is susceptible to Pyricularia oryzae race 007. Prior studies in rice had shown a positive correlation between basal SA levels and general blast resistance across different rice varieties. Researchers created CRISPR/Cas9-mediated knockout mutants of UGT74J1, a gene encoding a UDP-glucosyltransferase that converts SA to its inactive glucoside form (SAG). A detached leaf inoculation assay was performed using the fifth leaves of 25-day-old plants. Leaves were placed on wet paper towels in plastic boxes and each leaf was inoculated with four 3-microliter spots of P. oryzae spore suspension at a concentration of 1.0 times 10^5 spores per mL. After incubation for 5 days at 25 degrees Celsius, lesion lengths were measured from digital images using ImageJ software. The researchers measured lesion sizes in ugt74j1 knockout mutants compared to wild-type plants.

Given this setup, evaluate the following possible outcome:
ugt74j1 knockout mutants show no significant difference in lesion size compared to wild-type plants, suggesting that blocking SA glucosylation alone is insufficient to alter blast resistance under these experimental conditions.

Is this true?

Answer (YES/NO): NO